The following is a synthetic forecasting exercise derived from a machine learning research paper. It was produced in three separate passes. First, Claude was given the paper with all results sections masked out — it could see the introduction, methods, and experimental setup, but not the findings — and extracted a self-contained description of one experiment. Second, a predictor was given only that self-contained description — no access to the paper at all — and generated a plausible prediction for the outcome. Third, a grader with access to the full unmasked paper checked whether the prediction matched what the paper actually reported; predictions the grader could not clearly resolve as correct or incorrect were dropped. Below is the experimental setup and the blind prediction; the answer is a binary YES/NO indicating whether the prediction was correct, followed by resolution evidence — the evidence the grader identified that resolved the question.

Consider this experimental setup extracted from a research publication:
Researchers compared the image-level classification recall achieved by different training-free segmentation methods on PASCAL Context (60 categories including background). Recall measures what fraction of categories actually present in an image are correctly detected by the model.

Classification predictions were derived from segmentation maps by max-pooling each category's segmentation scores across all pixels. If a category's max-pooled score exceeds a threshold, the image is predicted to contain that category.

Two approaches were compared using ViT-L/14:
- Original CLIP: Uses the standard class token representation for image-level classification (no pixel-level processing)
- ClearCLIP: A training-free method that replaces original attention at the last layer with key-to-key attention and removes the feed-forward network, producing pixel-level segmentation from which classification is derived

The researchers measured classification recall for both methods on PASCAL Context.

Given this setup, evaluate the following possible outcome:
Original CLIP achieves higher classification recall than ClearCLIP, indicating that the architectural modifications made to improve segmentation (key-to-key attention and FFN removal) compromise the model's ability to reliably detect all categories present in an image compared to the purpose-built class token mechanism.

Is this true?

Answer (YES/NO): NO